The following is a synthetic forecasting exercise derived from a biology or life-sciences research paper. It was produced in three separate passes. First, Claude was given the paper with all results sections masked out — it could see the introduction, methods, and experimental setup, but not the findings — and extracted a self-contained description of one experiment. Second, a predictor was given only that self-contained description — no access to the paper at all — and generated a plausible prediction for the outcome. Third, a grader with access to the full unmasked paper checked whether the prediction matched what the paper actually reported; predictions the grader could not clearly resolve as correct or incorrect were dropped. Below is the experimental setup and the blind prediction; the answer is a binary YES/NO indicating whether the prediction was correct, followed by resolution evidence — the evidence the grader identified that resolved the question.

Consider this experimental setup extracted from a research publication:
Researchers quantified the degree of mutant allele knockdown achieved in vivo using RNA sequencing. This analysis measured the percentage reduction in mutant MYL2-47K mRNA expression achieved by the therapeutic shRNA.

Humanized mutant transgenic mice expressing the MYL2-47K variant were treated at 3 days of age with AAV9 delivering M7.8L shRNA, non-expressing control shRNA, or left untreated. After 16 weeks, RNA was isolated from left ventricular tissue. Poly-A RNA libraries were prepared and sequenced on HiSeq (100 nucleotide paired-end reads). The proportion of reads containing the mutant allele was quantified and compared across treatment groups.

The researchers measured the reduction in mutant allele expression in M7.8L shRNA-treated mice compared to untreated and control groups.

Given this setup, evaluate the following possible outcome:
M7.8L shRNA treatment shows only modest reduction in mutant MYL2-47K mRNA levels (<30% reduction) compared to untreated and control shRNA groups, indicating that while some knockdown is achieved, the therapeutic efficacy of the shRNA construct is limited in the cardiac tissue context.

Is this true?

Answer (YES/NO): NO